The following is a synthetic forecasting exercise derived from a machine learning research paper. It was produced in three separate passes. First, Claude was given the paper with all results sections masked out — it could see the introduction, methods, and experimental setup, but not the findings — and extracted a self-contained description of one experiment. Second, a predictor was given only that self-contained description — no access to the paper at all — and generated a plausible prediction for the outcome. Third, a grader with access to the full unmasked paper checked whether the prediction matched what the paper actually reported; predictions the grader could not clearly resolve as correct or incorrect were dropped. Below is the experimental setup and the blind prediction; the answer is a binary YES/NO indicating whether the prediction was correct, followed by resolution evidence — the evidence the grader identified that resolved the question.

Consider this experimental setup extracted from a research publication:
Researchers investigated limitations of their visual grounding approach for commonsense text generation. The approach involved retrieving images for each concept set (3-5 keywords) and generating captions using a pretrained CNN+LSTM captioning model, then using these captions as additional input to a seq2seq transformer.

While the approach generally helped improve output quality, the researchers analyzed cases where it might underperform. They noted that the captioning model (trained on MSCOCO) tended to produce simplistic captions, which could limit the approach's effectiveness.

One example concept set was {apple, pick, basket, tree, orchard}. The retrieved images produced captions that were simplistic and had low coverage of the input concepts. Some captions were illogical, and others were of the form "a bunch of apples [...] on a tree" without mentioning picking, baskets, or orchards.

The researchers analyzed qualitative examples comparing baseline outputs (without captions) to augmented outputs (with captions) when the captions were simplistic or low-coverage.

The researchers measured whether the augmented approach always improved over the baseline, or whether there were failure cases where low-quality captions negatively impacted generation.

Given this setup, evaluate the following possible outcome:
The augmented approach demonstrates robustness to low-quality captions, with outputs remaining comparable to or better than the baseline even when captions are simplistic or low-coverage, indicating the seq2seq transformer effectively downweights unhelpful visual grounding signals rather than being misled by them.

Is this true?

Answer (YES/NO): NO